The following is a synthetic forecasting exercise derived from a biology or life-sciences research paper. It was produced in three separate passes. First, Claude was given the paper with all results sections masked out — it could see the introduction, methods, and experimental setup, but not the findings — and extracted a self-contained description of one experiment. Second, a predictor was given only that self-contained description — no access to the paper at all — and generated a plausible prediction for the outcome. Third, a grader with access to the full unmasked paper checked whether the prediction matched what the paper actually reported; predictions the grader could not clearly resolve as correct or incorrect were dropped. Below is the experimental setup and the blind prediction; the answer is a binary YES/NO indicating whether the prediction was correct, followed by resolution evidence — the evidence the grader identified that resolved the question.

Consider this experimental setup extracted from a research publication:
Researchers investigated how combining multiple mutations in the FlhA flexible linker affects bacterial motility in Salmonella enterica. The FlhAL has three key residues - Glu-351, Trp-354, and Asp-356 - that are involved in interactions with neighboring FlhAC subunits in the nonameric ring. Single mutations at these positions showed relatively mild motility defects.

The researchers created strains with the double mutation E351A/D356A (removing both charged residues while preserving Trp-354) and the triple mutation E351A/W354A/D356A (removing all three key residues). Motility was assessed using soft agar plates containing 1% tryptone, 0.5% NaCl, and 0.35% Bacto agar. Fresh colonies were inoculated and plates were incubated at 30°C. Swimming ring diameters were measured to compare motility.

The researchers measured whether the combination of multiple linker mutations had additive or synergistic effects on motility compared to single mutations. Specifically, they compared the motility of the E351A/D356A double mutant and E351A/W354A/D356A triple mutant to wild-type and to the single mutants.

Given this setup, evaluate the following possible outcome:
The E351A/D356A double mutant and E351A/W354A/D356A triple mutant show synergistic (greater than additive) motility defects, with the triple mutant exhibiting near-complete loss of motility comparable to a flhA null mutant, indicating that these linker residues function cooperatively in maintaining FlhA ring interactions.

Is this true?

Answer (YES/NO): YES